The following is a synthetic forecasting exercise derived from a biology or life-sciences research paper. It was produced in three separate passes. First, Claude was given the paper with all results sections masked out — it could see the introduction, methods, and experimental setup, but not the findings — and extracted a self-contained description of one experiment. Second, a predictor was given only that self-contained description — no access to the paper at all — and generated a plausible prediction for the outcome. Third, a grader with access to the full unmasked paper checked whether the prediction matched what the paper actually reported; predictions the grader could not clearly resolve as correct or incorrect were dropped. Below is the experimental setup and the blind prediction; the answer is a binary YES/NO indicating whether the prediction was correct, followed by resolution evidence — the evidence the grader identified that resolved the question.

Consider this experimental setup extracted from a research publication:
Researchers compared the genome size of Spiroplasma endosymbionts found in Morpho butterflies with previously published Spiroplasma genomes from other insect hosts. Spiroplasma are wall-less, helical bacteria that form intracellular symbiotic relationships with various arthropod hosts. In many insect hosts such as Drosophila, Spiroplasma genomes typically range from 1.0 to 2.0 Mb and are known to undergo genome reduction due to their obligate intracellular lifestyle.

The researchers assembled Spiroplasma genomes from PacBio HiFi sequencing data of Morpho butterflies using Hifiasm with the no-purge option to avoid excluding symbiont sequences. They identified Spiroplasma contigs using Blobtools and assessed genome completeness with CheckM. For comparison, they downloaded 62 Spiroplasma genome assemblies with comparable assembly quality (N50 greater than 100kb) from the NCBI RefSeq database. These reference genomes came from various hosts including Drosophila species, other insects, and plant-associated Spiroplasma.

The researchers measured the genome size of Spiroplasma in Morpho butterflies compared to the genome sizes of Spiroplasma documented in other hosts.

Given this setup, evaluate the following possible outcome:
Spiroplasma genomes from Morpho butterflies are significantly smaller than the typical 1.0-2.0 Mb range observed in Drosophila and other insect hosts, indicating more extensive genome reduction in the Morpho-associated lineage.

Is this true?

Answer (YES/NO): NO